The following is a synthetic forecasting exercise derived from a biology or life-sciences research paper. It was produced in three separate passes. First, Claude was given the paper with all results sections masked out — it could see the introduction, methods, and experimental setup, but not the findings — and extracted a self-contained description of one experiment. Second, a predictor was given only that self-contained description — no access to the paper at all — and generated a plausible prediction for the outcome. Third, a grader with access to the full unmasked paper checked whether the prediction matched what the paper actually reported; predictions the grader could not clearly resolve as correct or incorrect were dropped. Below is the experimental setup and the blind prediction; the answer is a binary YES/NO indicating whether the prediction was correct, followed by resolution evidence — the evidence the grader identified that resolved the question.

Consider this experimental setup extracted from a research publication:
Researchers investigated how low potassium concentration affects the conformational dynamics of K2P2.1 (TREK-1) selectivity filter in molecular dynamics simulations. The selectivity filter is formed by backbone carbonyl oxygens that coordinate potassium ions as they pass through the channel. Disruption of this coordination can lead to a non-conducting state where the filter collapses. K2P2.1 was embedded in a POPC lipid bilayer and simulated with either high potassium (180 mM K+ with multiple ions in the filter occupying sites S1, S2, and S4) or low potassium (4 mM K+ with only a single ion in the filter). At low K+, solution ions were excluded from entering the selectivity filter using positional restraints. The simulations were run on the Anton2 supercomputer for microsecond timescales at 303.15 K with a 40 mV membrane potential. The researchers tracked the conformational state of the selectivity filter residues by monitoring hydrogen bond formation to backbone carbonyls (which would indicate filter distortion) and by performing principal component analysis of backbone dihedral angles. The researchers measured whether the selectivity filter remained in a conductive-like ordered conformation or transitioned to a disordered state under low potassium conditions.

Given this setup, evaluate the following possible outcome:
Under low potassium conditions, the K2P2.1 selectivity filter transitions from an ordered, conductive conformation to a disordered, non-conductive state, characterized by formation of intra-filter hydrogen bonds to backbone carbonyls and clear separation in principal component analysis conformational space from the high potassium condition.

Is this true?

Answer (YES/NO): NO